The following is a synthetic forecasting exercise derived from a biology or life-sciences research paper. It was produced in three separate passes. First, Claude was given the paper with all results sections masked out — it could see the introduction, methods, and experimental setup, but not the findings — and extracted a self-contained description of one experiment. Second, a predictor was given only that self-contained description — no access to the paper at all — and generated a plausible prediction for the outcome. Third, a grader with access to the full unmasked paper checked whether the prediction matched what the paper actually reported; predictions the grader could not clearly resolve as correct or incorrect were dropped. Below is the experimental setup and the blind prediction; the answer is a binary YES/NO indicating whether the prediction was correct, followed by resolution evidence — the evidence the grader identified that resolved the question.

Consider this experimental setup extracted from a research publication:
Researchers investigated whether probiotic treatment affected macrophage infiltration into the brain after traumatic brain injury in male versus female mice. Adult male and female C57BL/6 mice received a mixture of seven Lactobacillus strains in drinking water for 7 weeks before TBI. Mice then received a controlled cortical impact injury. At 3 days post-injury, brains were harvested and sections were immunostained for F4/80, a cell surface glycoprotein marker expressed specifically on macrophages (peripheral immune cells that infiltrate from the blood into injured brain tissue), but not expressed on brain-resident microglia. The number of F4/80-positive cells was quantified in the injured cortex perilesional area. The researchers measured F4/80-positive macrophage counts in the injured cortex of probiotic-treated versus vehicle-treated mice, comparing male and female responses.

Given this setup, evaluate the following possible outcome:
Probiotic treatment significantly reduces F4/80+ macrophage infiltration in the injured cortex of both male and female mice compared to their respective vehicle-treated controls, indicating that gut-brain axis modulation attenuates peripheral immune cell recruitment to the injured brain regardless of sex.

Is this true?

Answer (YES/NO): NO